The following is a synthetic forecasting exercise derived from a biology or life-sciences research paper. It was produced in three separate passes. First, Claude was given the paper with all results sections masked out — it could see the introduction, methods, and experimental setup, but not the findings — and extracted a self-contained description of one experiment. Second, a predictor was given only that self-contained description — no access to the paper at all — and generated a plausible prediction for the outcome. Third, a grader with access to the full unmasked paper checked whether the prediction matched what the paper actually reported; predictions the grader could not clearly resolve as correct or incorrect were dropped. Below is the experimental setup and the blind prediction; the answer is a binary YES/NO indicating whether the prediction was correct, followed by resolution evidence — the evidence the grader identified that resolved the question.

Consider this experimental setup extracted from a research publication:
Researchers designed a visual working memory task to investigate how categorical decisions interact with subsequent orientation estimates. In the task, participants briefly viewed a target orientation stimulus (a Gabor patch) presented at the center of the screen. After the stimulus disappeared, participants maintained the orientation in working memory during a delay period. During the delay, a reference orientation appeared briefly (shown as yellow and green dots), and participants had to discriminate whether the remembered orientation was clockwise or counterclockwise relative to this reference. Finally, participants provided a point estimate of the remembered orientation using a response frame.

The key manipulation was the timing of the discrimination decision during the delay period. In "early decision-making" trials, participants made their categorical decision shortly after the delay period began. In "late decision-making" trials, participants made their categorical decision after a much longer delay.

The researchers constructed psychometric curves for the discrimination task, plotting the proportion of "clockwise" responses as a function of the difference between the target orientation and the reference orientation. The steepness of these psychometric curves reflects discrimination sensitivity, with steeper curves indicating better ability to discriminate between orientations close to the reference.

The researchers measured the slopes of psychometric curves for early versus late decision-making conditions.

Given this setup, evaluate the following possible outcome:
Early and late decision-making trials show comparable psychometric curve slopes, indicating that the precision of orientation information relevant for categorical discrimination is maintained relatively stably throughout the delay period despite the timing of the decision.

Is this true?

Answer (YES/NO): NO